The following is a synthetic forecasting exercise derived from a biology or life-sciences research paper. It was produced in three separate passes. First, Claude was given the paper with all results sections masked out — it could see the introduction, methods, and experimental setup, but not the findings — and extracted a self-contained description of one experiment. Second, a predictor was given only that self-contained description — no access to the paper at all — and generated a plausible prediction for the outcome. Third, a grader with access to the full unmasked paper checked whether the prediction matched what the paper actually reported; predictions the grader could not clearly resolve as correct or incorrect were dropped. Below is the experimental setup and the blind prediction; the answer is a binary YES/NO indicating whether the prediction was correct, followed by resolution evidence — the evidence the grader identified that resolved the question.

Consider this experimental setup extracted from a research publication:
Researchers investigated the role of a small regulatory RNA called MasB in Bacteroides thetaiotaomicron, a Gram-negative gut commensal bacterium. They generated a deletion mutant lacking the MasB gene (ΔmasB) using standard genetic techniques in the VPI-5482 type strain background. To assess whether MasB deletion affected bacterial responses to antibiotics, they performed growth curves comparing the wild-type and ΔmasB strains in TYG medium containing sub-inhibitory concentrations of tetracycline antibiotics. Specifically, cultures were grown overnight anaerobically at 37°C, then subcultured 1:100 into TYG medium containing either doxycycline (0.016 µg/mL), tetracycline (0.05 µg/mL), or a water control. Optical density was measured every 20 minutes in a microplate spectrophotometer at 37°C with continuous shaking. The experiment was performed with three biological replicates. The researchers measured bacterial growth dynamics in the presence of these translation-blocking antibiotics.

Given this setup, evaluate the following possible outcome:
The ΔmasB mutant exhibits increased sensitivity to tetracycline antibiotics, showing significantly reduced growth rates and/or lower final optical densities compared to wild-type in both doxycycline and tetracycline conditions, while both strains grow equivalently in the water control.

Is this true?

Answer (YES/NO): NO